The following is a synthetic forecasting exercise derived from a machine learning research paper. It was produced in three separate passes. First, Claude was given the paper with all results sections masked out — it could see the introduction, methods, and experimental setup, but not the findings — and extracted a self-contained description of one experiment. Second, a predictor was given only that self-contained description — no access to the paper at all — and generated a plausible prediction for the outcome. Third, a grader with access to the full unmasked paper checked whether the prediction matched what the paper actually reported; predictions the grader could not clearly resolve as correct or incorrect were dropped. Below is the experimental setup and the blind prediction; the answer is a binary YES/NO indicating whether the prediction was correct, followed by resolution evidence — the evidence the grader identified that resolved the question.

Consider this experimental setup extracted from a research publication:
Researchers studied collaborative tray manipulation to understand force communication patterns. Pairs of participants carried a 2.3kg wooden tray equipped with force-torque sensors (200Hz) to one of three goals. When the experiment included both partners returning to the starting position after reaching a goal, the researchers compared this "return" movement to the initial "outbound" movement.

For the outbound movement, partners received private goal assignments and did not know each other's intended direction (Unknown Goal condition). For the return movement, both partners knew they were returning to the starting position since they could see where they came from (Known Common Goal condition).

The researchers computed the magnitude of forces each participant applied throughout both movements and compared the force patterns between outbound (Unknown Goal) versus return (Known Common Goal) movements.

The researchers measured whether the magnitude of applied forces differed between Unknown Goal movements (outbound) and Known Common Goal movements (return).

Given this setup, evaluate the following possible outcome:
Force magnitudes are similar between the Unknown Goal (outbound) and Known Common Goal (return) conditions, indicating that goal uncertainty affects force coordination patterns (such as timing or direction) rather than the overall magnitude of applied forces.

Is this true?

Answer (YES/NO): NO